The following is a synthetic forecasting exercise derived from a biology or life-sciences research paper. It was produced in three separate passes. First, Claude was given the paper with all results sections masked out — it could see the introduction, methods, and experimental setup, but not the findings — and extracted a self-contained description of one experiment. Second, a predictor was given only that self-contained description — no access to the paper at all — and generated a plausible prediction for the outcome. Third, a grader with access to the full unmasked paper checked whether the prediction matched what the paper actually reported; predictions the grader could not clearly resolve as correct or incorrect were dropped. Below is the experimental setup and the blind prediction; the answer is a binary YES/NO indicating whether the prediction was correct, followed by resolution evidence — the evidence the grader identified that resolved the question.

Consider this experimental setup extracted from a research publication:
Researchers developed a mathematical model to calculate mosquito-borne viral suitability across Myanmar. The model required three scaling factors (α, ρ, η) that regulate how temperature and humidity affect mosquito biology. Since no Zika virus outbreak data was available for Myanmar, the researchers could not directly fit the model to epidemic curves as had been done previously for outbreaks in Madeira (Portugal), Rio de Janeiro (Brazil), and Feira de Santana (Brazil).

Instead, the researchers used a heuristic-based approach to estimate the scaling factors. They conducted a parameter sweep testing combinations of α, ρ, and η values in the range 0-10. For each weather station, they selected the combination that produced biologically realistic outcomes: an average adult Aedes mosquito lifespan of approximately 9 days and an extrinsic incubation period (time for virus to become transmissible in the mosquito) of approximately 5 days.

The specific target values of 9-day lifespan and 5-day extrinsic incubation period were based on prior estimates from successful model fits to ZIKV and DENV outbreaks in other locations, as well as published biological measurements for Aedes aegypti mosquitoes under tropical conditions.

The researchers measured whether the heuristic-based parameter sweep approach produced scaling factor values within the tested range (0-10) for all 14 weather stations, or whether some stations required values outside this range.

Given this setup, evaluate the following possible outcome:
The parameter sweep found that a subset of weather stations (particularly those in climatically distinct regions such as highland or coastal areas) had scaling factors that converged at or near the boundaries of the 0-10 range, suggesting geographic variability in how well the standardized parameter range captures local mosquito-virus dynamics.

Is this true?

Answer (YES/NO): NO